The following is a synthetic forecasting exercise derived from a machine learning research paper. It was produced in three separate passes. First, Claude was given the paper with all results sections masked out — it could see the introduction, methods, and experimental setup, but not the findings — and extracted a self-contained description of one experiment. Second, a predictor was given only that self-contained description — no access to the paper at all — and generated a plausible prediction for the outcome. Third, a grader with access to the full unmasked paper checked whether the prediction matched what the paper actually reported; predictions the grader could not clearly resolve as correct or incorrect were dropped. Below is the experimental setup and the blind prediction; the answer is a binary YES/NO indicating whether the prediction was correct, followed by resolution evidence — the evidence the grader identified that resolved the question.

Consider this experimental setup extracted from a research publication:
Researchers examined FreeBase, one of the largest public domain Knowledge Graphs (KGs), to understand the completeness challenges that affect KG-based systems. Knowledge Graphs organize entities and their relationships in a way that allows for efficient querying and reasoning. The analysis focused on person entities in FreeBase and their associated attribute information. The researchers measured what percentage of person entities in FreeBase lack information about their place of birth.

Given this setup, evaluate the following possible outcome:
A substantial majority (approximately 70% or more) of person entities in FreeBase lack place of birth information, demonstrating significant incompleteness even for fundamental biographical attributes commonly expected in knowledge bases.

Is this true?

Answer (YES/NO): YES